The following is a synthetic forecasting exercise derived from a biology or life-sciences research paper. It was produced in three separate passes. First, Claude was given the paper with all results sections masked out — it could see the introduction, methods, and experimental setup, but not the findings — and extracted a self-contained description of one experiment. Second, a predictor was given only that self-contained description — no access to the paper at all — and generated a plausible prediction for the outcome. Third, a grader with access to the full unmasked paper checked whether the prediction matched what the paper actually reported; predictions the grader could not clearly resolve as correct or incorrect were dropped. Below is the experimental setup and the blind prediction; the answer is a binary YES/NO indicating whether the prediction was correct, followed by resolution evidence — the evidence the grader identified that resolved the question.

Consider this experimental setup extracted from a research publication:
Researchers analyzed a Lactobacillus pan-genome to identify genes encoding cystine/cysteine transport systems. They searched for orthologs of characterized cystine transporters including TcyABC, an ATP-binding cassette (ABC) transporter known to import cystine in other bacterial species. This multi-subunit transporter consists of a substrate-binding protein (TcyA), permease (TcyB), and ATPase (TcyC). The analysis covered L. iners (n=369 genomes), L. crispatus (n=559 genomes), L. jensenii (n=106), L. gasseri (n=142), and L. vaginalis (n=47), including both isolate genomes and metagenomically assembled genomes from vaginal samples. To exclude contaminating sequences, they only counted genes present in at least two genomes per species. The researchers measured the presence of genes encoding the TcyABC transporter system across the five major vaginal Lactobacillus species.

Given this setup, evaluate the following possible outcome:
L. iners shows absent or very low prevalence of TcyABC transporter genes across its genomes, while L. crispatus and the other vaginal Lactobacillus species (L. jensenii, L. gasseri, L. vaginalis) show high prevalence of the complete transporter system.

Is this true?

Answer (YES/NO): NO